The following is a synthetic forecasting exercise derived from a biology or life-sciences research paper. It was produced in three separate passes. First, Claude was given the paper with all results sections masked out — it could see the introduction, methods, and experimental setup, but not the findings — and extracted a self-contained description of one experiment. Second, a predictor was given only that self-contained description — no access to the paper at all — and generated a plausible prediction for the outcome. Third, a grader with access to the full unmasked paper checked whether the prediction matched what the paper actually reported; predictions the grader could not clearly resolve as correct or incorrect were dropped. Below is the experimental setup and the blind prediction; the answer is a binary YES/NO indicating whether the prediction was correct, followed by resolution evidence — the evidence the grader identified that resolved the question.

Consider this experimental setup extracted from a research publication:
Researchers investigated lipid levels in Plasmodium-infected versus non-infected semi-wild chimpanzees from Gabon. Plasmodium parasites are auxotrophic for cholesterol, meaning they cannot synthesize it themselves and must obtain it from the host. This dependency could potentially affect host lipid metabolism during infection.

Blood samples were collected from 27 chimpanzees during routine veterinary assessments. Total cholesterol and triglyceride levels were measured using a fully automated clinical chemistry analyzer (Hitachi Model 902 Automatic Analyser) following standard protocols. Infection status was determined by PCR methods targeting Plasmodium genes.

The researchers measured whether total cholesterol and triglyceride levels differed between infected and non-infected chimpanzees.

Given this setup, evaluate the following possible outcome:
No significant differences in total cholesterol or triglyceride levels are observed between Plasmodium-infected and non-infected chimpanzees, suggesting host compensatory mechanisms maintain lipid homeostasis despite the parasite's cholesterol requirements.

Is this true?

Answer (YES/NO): YES